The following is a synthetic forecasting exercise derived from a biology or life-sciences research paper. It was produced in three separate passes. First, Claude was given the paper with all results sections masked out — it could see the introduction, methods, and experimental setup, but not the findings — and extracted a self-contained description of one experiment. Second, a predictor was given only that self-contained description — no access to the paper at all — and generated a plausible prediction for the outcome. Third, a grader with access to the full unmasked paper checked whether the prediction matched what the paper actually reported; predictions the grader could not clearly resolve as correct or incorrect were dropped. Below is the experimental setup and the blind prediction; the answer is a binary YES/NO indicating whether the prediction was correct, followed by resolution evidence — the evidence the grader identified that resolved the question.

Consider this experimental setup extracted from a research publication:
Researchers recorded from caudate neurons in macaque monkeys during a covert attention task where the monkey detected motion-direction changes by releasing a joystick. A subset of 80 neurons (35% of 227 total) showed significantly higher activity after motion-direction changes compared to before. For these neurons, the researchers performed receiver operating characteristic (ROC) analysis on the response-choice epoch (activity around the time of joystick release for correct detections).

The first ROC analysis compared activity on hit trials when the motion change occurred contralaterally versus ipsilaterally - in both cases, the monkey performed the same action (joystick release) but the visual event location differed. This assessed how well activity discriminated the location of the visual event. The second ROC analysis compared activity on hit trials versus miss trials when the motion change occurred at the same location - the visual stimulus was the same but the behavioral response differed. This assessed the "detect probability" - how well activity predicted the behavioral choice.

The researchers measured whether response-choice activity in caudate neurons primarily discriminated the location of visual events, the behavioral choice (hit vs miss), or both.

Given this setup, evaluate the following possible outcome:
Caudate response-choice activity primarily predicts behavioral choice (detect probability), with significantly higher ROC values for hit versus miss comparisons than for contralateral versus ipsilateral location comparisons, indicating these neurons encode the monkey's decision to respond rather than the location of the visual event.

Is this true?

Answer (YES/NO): NO